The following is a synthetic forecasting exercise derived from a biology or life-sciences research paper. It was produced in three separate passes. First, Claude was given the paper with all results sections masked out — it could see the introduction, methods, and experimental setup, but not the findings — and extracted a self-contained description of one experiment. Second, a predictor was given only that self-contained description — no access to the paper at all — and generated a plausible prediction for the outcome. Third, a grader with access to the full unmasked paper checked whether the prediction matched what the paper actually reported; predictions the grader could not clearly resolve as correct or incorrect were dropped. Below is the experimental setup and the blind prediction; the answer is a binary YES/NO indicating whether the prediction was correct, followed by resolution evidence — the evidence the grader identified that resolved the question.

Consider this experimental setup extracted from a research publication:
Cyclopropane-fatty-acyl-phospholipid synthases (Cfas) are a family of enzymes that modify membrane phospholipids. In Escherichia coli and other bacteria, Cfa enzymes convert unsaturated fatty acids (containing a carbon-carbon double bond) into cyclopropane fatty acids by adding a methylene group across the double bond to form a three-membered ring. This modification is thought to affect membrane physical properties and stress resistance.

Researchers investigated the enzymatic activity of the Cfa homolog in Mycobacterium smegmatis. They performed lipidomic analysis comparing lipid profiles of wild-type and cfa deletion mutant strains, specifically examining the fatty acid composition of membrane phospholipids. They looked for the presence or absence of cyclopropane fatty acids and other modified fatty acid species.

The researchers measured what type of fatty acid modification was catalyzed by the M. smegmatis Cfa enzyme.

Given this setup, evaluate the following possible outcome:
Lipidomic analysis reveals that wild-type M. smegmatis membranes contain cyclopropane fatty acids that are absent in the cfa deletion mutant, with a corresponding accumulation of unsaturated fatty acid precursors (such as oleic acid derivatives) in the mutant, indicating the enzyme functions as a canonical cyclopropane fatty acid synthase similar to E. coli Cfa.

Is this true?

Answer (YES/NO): NO